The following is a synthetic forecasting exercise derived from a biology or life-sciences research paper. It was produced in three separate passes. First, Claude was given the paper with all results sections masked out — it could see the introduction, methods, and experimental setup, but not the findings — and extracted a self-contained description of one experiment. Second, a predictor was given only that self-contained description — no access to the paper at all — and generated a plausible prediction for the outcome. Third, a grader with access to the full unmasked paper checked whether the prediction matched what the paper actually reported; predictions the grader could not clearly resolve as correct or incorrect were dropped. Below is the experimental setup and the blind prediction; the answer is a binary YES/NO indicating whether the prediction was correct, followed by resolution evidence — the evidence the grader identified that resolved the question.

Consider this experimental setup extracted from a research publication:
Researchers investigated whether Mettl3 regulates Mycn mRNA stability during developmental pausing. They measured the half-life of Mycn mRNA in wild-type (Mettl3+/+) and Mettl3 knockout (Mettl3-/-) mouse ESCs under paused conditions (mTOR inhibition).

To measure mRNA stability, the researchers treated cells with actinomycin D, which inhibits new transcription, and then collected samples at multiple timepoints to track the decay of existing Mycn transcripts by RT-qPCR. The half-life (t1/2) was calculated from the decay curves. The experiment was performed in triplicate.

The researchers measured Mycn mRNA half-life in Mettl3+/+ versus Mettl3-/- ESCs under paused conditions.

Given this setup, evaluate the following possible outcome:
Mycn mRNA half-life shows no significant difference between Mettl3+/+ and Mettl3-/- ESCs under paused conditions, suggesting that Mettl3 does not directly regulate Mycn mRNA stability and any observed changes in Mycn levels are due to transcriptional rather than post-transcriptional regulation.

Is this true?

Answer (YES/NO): NO